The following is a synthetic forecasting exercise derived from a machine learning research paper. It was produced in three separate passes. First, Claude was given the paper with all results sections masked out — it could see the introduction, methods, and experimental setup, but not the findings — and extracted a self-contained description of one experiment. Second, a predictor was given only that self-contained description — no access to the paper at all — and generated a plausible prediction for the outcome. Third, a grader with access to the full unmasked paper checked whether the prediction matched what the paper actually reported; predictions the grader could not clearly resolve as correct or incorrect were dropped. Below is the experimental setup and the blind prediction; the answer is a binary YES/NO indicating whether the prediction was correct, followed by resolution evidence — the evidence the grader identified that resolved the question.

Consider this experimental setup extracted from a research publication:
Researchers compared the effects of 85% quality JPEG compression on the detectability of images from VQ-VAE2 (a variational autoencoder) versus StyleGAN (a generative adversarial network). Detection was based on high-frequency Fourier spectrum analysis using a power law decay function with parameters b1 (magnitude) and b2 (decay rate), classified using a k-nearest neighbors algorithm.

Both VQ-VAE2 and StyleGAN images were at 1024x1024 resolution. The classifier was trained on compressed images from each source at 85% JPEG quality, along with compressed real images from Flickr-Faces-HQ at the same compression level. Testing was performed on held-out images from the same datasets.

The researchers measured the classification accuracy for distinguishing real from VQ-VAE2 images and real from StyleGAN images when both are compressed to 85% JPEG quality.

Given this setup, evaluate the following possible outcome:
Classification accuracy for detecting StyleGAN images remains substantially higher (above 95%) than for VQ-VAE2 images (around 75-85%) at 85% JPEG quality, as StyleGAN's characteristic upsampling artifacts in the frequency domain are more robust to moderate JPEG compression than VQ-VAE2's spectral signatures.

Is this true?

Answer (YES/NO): NO